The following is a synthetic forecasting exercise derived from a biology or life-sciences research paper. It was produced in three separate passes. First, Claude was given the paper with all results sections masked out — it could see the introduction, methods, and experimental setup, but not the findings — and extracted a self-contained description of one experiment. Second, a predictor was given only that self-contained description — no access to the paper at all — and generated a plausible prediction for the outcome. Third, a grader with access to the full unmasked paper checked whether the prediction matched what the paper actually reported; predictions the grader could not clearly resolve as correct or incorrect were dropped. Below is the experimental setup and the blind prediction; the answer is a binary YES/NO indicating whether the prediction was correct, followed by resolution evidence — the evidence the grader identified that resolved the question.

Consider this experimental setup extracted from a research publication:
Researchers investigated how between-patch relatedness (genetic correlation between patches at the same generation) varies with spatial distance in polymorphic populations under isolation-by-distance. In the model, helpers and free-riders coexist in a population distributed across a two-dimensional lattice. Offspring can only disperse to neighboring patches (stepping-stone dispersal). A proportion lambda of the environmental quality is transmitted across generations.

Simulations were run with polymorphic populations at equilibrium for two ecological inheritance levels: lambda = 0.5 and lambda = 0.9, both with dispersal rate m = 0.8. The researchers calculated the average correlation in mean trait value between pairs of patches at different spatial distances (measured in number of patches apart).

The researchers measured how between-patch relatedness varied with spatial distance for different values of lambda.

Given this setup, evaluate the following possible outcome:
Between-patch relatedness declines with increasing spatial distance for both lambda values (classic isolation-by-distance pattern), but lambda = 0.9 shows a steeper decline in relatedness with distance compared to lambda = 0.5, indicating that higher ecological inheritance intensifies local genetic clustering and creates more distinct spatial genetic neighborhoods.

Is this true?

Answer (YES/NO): YES